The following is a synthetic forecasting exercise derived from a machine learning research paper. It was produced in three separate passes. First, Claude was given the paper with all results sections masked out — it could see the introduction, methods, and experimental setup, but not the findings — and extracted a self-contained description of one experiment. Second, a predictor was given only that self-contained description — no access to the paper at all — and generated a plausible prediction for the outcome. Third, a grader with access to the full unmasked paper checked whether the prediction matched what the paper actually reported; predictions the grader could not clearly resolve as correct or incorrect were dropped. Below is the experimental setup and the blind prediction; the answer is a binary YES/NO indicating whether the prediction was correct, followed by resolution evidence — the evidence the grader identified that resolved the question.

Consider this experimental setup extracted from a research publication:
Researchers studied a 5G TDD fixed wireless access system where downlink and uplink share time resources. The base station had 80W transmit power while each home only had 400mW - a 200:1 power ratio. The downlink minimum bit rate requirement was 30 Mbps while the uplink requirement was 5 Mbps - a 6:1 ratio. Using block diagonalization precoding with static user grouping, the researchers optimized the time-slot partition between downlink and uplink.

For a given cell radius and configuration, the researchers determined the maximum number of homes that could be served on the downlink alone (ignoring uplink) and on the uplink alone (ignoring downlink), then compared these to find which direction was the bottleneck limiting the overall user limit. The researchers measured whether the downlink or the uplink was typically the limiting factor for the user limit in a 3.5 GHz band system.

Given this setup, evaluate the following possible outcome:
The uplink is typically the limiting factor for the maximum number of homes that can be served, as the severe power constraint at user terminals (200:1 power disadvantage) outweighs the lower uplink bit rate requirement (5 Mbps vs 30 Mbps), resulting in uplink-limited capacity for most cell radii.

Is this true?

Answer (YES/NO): NO